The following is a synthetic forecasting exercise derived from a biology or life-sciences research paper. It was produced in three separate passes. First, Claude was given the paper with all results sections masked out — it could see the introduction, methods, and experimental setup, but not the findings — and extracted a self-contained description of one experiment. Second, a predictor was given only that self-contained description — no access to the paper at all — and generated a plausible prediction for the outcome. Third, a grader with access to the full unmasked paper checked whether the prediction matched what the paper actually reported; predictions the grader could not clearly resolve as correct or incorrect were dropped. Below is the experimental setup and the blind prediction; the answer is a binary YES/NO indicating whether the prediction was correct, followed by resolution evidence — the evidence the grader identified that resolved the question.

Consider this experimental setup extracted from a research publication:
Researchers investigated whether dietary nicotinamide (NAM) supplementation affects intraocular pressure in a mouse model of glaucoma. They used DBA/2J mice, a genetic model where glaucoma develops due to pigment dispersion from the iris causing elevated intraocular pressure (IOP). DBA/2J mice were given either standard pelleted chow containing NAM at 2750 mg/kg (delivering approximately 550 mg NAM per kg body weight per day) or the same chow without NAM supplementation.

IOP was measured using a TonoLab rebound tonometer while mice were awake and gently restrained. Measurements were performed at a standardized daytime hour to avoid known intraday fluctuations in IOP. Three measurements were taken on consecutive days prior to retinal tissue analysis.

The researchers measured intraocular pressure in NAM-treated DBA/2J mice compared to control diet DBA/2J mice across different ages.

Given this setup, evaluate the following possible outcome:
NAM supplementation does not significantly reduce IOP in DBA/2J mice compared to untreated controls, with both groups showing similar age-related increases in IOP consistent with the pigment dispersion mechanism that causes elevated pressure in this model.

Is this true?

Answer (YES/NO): NO